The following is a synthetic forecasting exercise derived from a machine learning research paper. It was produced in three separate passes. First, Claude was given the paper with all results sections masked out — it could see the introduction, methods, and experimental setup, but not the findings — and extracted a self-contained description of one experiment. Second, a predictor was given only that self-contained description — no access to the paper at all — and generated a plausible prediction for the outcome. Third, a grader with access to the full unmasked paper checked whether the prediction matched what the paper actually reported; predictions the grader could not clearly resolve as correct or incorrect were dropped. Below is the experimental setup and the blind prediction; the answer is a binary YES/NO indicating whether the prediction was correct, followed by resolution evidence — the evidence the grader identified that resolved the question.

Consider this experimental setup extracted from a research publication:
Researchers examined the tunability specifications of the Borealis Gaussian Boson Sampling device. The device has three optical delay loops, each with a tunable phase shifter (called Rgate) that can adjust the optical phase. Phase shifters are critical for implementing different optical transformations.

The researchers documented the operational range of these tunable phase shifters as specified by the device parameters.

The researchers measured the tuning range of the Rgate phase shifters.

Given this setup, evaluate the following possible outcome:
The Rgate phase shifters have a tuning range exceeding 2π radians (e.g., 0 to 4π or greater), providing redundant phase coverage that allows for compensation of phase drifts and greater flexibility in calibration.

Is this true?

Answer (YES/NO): NO